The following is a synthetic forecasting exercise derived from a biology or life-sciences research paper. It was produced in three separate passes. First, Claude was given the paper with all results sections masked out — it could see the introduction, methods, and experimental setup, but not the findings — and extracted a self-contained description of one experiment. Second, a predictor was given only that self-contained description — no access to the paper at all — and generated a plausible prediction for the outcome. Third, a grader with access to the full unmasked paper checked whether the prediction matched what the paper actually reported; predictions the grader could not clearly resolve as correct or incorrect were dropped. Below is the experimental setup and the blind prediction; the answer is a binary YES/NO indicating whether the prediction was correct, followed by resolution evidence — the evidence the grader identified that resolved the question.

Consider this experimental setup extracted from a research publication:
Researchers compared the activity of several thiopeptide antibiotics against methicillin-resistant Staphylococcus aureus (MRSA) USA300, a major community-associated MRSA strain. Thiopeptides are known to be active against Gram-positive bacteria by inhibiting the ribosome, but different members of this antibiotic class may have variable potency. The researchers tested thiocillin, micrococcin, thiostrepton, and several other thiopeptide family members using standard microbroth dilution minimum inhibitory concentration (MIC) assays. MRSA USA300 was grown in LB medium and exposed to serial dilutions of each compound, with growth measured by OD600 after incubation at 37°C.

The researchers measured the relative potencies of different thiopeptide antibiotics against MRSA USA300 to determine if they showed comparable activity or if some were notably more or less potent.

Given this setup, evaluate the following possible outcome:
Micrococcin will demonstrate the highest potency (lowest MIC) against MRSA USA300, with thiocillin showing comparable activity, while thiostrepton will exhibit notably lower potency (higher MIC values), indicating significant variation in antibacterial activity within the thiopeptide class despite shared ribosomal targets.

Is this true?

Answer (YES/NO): NO